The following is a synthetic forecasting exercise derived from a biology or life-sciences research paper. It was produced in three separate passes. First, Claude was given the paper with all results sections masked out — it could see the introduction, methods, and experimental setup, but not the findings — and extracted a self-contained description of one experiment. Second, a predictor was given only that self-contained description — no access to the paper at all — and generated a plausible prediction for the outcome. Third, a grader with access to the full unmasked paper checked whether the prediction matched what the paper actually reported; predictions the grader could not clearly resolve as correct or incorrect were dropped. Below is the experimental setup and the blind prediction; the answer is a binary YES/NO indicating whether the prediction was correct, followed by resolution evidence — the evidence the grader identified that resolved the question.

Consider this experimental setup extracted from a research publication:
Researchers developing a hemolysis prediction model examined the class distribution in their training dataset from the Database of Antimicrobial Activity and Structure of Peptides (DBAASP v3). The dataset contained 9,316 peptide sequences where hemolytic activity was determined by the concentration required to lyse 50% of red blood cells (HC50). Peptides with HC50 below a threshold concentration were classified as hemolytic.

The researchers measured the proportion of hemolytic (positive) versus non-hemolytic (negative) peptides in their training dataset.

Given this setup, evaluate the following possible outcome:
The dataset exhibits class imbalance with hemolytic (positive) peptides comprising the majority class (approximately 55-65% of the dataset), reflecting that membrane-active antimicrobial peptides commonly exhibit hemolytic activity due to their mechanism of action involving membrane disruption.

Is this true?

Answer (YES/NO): NO